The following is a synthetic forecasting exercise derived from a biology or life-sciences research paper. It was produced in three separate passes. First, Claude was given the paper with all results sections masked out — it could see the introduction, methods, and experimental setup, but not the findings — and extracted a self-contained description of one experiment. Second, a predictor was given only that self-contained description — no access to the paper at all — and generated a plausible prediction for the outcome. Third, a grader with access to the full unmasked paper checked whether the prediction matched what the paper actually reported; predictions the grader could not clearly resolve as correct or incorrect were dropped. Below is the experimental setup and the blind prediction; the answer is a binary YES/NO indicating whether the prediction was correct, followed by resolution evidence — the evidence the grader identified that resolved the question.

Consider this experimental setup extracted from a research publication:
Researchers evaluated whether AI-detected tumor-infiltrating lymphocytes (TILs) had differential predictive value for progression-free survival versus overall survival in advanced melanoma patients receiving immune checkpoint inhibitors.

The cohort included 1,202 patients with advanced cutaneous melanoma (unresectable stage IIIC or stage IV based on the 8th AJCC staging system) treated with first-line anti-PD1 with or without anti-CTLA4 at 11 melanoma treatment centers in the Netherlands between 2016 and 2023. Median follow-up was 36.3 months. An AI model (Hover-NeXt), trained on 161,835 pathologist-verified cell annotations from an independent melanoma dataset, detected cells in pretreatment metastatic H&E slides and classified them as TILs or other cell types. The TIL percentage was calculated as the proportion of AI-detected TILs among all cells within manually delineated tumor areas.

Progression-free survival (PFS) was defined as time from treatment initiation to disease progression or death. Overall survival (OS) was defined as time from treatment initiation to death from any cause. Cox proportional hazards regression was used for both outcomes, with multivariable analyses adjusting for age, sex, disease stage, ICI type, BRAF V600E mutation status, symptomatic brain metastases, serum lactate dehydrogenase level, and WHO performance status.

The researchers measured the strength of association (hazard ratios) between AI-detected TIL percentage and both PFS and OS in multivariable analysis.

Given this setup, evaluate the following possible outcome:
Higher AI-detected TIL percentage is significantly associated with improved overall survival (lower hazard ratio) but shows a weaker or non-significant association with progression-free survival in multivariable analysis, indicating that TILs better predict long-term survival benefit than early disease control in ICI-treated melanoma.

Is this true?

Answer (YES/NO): NO